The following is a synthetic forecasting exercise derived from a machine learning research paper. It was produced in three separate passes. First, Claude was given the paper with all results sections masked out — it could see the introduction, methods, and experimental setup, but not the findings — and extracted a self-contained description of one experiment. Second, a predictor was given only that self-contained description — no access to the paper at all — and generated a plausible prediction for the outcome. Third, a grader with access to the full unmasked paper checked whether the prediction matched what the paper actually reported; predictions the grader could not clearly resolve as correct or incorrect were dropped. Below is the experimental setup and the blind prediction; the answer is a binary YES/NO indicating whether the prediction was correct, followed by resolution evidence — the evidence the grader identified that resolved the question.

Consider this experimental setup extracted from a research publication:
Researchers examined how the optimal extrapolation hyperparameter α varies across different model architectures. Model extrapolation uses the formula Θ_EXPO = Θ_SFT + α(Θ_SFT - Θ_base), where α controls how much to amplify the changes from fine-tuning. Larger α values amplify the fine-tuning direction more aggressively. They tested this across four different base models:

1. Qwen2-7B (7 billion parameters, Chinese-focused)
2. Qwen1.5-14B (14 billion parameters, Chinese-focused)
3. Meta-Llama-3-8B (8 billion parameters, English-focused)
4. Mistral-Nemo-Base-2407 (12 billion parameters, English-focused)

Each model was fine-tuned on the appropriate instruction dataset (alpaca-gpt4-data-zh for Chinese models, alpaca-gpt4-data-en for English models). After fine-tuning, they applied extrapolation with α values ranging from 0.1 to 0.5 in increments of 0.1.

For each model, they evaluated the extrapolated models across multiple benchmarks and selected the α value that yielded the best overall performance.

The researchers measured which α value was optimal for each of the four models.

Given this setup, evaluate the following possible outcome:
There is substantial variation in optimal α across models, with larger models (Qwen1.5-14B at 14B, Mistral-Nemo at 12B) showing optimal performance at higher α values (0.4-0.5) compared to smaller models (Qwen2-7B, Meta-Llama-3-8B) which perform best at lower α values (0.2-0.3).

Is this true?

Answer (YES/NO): NO